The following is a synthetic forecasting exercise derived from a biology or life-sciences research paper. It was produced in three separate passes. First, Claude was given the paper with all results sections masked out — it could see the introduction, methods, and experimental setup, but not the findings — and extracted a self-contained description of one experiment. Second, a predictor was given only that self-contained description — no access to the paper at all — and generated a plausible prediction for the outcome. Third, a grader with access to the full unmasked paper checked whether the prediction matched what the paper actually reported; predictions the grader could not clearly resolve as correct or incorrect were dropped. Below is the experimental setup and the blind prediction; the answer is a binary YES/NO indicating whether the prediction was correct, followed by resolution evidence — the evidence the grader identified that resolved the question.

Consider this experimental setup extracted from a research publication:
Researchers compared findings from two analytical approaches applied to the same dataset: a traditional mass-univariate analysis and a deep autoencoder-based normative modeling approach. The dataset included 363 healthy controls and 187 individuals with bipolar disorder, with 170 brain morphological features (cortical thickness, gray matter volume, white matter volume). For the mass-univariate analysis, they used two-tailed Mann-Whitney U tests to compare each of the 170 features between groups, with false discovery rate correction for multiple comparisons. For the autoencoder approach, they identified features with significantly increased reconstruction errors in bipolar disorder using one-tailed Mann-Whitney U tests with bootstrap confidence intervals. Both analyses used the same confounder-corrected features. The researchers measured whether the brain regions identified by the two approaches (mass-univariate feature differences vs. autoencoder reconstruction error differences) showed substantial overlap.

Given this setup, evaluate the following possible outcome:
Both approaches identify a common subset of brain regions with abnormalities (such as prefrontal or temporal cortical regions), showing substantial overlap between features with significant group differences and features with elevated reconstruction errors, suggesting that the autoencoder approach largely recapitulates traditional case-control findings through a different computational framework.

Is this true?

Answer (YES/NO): NO